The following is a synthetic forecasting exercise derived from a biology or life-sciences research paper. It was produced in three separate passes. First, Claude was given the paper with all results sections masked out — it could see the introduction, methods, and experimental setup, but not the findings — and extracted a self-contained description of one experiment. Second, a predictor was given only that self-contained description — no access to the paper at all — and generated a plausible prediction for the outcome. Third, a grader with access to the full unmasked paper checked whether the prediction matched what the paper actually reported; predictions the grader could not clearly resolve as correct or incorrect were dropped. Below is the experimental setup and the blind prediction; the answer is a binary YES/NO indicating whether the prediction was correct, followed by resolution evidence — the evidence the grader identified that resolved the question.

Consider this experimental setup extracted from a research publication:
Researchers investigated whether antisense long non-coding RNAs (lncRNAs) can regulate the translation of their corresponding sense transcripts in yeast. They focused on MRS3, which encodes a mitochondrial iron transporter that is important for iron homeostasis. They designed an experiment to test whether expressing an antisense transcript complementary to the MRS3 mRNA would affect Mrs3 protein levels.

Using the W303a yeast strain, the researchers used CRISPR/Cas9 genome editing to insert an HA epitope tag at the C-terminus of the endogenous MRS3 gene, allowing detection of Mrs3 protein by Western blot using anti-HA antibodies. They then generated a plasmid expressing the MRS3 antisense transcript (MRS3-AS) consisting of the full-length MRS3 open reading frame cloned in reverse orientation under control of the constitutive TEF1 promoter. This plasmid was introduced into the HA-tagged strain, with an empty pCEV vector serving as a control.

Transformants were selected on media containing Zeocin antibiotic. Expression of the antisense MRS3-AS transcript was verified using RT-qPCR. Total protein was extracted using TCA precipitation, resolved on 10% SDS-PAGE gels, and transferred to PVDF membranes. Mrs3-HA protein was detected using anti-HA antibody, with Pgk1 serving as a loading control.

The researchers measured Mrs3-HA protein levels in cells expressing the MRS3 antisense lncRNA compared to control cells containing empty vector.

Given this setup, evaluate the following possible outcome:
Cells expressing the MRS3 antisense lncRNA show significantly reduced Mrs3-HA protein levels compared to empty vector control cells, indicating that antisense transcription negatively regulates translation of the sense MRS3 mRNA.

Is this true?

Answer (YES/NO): YES